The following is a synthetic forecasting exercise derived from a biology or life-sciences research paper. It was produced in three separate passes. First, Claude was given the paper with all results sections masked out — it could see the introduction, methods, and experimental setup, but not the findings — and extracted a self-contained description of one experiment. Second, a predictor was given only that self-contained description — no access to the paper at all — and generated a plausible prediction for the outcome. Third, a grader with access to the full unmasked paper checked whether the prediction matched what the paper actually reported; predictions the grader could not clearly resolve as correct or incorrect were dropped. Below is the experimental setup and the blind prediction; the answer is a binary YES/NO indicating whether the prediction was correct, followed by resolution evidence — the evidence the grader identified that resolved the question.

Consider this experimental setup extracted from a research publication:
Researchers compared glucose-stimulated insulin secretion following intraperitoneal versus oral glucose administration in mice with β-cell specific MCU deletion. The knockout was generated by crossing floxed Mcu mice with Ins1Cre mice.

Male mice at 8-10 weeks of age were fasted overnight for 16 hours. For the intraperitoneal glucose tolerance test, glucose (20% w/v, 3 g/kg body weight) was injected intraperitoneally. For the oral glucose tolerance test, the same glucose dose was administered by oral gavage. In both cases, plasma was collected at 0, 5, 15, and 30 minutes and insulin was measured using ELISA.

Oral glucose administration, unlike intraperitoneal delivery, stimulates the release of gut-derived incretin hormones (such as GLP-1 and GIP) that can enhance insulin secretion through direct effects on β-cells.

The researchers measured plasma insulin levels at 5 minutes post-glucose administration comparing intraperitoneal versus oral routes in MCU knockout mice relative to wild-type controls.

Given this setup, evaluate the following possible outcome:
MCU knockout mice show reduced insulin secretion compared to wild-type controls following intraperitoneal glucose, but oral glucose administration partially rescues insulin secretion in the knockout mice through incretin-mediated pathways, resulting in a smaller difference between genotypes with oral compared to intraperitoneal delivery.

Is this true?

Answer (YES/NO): NO